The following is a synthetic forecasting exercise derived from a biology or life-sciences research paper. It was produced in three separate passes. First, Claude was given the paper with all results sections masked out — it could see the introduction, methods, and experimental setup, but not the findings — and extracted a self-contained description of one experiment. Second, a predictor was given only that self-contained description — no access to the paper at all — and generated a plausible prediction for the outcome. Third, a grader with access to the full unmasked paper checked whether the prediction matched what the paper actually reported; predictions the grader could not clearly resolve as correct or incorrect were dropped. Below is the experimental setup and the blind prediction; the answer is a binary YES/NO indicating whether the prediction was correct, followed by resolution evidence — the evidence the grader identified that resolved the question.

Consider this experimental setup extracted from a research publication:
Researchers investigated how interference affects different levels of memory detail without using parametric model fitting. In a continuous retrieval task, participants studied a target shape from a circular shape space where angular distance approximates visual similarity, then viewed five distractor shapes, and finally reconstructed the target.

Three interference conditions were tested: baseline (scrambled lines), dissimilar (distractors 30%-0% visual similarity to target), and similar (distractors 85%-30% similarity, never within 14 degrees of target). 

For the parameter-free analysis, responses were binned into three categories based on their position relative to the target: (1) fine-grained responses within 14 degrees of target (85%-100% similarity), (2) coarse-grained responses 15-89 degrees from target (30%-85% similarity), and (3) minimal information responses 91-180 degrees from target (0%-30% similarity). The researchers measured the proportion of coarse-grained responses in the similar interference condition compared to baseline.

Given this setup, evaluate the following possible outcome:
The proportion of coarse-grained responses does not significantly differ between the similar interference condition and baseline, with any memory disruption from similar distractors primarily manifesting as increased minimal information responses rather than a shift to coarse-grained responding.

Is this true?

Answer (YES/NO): NO